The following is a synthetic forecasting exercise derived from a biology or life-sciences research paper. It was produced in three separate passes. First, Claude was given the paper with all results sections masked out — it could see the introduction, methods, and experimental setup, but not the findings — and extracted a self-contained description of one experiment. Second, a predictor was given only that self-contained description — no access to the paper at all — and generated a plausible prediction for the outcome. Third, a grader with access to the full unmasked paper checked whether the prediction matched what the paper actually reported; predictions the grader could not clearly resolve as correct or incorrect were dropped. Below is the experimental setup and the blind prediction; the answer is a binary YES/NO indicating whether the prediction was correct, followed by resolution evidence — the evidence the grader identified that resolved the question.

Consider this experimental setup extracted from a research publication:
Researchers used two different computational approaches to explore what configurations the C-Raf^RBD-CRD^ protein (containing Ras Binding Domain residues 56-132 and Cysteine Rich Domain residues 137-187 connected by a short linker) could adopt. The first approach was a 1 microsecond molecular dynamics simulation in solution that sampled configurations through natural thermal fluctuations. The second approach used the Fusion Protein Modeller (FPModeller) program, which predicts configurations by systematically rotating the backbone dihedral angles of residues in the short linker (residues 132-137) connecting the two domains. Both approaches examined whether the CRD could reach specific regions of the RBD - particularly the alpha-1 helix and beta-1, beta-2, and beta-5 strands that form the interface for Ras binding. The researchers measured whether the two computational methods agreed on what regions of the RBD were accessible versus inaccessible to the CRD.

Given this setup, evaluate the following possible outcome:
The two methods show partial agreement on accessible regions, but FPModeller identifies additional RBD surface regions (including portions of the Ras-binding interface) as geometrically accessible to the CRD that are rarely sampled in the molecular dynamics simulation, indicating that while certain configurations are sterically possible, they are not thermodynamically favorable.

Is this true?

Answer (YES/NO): NO